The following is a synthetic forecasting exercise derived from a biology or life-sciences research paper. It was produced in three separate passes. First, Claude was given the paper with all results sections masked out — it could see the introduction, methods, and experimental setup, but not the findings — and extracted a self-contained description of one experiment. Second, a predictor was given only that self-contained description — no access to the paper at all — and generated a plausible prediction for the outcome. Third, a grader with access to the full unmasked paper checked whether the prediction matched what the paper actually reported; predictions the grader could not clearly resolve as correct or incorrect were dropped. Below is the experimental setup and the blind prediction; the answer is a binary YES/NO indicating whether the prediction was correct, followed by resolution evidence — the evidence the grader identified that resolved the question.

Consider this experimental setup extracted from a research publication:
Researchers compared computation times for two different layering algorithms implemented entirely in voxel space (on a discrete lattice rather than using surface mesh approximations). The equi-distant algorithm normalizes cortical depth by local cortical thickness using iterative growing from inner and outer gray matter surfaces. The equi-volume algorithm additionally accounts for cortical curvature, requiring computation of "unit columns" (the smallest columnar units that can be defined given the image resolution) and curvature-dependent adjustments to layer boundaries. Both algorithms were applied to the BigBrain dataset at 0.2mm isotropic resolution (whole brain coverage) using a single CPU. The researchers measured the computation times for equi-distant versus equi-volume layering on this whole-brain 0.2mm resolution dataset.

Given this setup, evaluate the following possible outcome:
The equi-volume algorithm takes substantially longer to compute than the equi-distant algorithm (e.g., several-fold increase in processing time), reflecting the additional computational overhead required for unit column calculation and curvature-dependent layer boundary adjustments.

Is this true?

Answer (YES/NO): YES